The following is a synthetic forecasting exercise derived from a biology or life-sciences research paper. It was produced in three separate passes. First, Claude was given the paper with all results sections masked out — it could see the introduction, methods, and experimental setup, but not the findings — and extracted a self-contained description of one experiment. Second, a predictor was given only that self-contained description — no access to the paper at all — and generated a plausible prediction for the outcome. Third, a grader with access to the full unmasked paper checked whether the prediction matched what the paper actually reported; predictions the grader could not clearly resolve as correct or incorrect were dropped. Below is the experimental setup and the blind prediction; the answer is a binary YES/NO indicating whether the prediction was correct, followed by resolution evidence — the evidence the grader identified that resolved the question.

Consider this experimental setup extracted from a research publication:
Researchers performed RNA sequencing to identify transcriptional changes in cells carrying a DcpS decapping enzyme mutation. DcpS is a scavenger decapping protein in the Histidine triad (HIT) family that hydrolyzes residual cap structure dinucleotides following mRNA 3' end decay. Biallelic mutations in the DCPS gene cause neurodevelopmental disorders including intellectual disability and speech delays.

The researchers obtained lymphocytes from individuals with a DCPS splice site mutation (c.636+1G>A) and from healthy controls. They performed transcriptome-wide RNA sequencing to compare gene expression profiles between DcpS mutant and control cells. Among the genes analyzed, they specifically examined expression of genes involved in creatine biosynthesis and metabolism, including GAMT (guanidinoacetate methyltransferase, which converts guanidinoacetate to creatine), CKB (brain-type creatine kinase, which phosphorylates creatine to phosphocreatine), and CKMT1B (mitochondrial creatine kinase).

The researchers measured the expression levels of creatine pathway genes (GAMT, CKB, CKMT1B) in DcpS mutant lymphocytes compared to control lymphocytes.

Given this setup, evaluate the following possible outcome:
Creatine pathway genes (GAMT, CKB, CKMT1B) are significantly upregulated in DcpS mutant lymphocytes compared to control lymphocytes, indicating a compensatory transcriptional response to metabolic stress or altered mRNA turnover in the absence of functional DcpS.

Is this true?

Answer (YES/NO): NO